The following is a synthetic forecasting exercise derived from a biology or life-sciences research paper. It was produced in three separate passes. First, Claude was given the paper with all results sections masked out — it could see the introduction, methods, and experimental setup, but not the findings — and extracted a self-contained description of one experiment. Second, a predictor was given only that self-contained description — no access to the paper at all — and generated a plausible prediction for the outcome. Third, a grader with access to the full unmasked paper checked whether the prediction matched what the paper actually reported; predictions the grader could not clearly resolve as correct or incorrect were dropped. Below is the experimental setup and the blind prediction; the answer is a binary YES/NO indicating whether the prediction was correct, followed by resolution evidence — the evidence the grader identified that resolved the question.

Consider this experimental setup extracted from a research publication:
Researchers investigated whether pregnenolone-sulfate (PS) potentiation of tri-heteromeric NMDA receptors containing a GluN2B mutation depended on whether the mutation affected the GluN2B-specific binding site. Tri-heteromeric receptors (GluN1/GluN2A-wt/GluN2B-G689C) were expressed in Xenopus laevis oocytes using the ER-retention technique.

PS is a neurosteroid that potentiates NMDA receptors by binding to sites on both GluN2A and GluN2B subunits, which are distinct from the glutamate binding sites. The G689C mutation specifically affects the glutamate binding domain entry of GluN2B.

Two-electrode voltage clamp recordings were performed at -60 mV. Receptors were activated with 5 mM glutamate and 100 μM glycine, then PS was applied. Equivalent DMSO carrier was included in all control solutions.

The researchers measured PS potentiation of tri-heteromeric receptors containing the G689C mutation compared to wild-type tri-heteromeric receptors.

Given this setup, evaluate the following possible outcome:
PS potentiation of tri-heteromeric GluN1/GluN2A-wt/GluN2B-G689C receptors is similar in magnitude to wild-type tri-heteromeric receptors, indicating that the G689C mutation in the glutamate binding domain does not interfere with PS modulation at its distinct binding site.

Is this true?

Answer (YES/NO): YES